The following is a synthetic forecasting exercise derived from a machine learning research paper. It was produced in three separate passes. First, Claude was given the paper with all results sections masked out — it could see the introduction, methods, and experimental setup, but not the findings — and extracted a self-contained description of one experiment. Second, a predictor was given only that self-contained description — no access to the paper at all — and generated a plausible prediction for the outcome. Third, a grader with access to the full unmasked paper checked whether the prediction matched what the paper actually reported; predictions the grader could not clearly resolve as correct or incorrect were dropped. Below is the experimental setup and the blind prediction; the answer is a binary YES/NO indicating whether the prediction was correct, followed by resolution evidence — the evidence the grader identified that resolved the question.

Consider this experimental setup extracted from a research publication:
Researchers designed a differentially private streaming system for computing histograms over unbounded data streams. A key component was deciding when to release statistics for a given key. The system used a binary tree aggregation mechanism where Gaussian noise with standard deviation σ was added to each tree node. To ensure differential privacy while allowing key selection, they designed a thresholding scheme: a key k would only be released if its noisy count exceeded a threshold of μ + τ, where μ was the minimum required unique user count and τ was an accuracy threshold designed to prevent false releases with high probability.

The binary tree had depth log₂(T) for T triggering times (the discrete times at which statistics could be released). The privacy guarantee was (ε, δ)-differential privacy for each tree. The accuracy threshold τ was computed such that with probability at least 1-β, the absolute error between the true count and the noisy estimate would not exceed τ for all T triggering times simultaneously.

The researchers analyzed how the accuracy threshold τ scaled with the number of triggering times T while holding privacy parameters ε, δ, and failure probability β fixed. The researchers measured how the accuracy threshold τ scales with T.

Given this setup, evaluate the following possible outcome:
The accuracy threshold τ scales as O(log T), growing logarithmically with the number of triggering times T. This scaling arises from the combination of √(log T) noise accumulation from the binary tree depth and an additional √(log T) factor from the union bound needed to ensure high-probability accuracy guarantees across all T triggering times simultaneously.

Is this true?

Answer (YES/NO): NO